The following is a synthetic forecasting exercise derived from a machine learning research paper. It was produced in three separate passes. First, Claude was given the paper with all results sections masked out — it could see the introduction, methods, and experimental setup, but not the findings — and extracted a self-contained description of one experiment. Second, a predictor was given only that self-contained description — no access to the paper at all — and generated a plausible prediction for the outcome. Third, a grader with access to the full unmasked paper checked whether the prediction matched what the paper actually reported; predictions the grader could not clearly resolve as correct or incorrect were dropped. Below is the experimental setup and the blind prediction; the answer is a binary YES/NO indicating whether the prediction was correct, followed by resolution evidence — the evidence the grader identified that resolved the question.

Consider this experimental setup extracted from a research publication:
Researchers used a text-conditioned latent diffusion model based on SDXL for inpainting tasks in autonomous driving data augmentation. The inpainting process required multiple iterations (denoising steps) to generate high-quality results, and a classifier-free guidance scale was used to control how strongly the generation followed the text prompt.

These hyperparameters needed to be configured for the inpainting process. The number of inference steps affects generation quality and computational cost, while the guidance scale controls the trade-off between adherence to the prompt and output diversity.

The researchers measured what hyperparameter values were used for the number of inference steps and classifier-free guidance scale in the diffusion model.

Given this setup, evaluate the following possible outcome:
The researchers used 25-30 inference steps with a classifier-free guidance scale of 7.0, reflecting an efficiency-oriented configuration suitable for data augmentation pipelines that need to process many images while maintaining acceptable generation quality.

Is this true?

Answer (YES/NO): NO